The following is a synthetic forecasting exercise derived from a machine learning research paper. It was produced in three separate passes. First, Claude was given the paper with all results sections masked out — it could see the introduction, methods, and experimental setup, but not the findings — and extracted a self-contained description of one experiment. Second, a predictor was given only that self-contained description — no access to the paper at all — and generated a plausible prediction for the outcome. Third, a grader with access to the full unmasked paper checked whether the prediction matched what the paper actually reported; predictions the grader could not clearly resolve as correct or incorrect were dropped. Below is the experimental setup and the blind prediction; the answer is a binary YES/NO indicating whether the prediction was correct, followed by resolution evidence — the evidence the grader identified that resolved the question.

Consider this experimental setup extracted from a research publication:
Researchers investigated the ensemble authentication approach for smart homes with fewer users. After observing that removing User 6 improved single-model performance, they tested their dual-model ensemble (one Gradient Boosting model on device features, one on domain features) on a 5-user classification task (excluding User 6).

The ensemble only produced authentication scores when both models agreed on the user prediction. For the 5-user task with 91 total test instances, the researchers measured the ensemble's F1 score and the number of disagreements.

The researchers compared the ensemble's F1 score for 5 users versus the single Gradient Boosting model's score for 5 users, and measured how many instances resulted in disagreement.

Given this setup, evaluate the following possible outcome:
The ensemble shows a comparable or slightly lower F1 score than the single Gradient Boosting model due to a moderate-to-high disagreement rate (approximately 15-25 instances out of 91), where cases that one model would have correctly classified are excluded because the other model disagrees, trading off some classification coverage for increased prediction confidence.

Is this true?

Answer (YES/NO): NO